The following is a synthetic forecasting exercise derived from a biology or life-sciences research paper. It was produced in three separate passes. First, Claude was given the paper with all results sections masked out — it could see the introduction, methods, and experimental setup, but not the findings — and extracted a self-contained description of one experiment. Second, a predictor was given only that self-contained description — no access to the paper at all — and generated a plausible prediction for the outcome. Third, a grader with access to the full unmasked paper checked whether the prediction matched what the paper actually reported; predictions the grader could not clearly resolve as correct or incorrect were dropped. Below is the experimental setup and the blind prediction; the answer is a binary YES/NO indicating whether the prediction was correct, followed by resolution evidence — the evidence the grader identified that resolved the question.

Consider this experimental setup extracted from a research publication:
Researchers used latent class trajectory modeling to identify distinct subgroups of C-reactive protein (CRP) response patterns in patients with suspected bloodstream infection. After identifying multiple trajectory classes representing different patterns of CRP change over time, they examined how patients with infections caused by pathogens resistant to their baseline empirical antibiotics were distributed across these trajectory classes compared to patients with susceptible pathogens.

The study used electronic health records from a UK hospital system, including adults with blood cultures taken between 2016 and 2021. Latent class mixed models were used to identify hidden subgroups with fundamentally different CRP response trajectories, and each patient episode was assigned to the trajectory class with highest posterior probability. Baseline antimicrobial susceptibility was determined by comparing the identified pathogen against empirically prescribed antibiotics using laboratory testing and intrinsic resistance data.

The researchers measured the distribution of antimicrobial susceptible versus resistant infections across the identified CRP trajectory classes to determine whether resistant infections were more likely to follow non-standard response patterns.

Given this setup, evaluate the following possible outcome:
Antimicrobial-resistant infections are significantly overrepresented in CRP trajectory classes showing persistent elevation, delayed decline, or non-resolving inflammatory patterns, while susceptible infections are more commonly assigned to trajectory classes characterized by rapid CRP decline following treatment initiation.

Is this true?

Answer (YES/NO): YES